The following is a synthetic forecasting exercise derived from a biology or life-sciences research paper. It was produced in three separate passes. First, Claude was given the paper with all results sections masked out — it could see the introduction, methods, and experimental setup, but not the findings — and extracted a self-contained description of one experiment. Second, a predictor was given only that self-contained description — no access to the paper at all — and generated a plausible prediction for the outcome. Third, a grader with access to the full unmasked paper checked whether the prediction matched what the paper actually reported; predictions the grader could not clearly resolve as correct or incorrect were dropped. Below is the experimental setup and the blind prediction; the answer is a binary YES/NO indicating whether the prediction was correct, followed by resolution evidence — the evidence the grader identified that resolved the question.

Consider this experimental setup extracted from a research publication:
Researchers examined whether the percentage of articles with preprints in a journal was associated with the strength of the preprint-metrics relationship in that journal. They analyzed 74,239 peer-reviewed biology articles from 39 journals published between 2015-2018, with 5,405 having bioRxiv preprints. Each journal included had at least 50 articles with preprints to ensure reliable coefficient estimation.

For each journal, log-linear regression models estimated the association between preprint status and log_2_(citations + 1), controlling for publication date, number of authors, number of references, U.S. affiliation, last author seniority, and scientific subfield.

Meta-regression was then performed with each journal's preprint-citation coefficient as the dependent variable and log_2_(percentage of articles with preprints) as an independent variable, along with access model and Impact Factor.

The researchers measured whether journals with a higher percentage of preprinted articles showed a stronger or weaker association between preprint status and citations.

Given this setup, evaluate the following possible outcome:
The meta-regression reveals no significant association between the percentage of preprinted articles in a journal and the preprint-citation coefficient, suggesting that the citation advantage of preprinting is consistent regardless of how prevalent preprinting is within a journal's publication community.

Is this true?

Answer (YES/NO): YES